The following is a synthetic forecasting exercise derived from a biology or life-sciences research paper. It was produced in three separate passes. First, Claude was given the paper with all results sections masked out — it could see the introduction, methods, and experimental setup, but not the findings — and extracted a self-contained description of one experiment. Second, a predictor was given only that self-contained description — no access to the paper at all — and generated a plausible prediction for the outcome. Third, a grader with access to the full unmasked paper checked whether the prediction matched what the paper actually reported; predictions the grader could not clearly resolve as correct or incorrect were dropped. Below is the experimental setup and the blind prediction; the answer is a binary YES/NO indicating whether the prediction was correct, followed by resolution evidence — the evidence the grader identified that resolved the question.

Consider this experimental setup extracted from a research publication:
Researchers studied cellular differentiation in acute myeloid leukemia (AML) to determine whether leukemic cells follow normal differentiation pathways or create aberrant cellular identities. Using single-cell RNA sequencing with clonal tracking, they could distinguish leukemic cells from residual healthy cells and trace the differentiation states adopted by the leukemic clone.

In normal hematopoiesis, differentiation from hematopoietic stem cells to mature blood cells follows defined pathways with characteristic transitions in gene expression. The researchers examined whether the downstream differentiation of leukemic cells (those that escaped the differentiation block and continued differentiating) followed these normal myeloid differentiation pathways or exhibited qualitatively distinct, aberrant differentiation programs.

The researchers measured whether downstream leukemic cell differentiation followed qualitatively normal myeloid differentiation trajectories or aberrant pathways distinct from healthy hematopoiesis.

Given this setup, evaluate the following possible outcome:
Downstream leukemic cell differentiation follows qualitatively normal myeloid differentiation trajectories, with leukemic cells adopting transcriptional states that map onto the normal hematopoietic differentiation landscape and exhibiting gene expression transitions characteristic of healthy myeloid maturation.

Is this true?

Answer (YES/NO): YES